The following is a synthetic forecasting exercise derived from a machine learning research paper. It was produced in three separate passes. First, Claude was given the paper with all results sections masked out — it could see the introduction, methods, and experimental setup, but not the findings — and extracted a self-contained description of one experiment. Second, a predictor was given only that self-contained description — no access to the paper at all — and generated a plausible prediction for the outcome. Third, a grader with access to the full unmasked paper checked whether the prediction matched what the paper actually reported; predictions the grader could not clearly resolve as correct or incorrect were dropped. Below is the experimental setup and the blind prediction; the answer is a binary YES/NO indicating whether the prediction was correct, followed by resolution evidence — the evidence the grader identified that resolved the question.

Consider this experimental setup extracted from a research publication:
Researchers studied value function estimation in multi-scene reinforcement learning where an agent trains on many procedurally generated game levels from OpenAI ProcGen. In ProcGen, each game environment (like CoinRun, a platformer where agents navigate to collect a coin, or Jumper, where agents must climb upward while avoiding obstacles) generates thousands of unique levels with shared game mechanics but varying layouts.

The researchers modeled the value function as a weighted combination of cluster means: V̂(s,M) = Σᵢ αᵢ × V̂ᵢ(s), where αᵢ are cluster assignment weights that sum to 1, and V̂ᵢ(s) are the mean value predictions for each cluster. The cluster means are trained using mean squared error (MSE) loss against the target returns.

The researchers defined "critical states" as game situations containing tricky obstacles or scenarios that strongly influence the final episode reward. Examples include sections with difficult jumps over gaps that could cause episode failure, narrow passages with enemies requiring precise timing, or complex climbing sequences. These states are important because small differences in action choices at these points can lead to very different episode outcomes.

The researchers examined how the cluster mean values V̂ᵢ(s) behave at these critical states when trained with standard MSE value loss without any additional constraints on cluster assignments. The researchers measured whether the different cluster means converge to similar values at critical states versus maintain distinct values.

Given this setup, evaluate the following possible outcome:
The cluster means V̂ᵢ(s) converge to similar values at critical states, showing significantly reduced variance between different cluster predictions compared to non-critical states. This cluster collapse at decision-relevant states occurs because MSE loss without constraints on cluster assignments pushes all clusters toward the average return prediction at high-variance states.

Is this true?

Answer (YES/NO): YES